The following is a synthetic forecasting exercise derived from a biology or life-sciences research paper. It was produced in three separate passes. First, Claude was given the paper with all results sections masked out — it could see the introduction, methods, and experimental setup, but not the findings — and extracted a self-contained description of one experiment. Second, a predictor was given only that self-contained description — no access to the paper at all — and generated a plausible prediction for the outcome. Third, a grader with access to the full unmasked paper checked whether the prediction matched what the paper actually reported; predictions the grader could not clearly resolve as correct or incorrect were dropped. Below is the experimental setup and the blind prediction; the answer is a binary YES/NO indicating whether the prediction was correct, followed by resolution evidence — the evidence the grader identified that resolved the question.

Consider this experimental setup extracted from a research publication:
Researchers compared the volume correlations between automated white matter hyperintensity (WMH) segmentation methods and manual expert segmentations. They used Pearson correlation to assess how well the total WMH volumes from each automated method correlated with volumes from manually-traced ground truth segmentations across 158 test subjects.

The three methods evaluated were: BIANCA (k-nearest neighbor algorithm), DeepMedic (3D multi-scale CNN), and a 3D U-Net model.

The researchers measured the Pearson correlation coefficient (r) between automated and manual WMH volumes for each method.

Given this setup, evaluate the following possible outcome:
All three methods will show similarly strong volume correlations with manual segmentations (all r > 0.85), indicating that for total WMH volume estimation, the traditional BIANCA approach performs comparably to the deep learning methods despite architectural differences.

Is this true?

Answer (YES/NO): NO